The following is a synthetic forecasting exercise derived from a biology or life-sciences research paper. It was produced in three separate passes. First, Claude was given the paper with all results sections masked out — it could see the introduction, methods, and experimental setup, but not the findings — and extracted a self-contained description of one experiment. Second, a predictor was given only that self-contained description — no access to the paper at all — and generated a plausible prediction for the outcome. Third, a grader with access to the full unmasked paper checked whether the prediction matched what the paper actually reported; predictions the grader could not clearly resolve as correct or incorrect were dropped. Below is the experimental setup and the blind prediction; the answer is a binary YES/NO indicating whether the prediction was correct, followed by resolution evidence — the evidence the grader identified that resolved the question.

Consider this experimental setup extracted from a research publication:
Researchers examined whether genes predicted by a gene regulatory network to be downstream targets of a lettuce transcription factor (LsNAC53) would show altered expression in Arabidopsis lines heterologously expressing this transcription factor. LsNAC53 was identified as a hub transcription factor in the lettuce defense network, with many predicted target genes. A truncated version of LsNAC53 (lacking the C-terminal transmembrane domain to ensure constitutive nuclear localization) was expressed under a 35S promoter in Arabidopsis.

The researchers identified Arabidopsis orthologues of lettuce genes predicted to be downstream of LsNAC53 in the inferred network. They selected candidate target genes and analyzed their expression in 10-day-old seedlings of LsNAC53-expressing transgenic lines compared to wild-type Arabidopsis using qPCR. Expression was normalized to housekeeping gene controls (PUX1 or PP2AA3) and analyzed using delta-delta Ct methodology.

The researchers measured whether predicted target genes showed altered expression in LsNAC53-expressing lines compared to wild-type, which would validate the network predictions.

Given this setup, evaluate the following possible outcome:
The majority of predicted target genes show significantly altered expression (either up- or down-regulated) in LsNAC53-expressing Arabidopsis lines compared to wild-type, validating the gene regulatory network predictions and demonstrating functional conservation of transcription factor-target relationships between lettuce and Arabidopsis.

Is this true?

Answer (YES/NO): YES